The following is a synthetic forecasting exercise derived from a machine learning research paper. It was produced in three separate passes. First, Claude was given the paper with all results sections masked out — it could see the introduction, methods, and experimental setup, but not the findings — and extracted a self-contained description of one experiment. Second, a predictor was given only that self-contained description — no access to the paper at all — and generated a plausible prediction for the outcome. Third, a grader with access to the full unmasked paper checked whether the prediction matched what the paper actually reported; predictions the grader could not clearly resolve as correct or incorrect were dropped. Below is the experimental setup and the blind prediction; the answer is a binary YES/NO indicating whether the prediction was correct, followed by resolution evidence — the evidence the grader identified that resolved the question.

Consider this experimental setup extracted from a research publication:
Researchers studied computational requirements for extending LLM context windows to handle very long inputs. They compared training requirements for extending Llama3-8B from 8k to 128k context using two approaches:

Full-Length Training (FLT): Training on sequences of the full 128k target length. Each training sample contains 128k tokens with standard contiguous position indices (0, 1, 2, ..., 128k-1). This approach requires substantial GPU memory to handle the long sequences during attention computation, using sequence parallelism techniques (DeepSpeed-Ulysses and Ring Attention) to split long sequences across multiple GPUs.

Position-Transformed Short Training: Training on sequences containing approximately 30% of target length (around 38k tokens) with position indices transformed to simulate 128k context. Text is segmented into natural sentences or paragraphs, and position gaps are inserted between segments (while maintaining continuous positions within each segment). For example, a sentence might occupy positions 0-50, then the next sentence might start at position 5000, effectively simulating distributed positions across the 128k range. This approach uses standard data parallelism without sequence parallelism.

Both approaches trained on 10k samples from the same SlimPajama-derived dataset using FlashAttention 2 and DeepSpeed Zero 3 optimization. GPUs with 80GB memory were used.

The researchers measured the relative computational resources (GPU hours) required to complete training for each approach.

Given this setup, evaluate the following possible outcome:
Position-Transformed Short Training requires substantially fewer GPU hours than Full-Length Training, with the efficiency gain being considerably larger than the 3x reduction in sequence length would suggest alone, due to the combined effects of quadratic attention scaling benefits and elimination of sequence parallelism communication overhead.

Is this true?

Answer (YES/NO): YES